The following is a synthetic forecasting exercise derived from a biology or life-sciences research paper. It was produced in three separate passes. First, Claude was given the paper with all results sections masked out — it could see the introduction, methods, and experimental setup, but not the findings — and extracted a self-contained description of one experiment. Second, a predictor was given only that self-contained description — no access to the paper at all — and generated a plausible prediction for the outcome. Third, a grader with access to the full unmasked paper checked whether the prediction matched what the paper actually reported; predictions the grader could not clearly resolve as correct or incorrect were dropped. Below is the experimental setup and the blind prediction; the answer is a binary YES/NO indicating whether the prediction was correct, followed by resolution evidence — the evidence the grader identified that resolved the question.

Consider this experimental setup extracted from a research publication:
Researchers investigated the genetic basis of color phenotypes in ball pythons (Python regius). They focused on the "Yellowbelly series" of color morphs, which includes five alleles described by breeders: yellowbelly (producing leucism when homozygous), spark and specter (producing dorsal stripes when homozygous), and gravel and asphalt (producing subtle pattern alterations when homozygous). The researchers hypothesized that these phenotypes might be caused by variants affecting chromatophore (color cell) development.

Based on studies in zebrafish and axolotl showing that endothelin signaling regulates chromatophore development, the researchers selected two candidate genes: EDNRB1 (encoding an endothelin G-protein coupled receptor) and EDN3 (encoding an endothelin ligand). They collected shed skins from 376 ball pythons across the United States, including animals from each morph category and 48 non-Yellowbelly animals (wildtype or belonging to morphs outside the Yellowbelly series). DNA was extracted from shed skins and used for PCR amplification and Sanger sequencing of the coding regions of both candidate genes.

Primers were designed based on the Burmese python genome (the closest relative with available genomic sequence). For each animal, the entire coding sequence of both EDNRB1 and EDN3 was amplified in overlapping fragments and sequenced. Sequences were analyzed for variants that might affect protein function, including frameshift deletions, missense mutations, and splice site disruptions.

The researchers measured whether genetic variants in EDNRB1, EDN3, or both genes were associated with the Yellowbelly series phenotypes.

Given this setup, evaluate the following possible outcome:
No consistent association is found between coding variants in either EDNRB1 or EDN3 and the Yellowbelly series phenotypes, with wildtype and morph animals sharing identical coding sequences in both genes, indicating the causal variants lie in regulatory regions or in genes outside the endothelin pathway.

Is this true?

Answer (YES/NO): NO